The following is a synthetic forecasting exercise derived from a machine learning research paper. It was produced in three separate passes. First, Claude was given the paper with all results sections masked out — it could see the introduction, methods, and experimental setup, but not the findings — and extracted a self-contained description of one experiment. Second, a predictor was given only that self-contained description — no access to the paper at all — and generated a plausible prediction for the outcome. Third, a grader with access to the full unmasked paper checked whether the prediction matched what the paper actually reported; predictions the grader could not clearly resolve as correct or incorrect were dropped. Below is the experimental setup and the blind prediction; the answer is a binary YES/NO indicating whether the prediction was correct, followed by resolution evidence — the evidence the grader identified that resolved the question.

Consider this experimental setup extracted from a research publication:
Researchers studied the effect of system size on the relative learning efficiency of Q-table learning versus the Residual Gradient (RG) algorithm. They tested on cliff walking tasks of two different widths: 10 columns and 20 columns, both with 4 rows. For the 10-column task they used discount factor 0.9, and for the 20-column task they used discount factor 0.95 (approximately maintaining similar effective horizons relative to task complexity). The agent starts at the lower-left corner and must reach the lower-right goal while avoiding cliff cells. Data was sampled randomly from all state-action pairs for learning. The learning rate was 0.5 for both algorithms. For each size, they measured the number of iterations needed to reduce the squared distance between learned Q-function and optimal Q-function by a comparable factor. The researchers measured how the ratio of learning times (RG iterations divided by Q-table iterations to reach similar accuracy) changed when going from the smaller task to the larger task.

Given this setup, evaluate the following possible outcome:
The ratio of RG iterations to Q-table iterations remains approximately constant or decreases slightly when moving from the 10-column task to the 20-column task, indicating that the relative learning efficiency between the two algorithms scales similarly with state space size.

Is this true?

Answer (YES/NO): NO